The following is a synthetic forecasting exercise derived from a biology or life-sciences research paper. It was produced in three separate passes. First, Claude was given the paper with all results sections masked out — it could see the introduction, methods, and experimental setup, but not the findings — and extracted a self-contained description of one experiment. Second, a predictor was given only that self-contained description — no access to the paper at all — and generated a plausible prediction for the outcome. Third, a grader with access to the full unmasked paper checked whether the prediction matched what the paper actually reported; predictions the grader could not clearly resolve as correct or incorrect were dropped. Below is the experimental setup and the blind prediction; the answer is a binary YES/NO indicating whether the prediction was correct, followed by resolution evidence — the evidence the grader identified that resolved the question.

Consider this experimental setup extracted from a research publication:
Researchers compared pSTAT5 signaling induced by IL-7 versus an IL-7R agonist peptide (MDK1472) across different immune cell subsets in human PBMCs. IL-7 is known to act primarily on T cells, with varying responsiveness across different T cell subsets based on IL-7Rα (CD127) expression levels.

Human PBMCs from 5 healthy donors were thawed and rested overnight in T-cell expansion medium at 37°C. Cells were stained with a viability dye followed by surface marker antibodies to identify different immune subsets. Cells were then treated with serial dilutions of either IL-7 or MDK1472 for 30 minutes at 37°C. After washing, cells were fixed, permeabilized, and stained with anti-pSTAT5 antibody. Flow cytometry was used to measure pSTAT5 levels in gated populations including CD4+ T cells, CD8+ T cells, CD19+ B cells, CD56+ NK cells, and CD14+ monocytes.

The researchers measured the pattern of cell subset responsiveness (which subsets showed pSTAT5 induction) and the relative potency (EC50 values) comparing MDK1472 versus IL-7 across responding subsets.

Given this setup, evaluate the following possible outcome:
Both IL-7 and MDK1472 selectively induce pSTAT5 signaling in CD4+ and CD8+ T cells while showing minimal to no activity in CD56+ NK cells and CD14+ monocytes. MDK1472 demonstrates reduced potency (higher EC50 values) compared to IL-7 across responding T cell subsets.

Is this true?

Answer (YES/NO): YES